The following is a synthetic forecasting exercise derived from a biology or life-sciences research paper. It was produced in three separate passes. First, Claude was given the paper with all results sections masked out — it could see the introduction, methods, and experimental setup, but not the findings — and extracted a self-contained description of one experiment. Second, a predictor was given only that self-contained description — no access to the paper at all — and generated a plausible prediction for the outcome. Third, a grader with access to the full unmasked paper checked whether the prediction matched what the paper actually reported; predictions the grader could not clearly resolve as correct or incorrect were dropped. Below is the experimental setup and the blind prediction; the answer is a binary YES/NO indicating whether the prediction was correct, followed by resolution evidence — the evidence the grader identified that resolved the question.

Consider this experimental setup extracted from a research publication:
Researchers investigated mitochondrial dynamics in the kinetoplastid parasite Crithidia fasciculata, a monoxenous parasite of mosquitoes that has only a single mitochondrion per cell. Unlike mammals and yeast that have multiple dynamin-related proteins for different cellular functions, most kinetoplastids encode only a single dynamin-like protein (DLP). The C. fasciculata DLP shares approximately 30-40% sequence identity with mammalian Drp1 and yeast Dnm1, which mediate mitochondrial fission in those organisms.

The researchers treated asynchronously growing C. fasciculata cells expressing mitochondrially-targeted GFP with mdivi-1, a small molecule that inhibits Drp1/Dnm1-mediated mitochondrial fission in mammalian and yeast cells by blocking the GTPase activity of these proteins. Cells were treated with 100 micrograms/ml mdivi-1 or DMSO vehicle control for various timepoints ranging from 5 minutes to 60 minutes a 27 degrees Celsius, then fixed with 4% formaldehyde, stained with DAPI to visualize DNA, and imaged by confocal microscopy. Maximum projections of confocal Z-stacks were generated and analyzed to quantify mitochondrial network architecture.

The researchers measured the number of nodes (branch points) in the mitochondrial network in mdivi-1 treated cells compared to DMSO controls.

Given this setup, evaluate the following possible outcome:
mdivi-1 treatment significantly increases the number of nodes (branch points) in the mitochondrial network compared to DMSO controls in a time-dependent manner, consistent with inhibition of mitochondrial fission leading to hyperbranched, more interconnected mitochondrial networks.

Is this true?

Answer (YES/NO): NO